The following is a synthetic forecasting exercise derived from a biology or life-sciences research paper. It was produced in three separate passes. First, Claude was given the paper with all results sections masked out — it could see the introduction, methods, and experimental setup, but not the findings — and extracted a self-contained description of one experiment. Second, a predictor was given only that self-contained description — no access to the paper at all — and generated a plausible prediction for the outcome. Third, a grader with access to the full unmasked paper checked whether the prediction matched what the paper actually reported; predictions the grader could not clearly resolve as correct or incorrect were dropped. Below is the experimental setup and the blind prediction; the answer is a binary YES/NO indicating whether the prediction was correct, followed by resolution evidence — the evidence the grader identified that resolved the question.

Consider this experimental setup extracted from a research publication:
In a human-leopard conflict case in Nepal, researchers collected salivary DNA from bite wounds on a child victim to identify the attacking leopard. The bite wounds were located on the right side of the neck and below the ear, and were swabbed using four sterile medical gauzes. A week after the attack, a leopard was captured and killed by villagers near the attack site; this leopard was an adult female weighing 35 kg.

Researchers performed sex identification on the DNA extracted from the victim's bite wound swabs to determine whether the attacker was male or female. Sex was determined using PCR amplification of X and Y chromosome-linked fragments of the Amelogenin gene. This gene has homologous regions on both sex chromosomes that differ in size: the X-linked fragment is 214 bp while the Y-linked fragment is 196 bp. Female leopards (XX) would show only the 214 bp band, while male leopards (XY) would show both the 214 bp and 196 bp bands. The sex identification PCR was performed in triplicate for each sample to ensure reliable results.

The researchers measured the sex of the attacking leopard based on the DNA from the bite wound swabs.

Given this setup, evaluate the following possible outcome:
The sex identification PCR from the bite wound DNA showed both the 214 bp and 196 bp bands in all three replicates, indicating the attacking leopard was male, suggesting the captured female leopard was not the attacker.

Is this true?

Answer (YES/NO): NO